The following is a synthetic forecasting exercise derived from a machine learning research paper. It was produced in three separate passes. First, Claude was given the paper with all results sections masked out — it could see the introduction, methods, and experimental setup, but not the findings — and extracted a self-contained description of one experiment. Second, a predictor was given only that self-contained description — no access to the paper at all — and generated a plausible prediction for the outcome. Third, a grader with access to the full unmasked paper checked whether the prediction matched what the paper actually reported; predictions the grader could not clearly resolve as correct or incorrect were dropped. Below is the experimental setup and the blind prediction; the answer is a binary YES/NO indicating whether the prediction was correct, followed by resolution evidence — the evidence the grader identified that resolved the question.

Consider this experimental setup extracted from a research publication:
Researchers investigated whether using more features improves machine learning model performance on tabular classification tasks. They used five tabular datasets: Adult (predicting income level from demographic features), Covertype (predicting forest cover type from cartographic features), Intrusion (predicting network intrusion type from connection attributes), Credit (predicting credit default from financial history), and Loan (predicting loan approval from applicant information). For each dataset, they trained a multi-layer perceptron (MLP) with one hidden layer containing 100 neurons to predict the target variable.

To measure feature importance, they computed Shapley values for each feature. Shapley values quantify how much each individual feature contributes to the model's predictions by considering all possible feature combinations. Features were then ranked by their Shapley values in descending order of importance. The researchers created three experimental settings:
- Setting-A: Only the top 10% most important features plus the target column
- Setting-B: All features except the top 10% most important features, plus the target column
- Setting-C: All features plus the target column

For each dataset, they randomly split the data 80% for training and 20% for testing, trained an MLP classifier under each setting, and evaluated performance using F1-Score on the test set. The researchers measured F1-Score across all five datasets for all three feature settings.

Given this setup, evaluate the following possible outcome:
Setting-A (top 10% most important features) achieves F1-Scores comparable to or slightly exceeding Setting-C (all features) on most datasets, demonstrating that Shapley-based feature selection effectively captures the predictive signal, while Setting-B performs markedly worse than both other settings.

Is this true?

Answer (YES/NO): NO